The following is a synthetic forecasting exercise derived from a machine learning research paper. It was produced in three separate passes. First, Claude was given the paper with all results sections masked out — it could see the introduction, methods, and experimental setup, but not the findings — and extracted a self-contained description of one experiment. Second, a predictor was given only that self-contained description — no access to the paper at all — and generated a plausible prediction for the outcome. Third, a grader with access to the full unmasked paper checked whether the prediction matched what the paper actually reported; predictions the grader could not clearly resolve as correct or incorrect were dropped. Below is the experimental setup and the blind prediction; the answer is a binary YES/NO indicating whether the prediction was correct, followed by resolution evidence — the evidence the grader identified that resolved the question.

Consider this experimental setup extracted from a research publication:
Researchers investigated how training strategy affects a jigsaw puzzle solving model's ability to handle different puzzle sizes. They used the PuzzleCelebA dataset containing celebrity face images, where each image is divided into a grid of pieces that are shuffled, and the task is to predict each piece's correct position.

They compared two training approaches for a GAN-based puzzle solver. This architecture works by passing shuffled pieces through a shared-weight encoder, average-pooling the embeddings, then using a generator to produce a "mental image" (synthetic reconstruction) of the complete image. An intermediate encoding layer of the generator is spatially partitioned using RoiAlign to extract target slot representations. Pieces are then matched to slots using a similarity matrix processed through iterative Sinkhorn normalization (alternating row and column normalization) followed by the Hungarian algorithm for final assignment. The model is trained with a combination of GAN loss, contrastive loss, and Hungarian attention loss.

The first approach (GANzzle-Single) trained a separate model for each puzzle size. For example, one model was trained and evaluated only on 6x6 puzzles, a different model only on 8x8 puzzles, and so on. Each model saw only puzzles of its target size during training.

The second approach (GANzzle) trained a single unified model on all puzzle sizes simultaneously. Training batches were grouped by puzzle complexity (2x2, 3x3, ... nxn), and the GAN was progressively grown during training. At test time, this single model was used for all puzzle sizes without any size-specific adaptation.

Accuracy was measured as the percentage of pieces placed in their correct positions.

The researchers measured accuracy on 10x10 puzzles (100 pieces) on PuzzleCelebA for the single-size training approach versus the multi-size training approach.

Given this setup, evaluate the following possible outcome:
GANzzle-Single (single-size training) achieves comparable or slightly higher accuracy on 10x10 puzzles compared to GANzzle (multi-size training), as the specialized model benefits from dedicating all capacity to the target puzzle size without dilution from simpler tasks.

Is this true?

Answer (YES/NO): NO